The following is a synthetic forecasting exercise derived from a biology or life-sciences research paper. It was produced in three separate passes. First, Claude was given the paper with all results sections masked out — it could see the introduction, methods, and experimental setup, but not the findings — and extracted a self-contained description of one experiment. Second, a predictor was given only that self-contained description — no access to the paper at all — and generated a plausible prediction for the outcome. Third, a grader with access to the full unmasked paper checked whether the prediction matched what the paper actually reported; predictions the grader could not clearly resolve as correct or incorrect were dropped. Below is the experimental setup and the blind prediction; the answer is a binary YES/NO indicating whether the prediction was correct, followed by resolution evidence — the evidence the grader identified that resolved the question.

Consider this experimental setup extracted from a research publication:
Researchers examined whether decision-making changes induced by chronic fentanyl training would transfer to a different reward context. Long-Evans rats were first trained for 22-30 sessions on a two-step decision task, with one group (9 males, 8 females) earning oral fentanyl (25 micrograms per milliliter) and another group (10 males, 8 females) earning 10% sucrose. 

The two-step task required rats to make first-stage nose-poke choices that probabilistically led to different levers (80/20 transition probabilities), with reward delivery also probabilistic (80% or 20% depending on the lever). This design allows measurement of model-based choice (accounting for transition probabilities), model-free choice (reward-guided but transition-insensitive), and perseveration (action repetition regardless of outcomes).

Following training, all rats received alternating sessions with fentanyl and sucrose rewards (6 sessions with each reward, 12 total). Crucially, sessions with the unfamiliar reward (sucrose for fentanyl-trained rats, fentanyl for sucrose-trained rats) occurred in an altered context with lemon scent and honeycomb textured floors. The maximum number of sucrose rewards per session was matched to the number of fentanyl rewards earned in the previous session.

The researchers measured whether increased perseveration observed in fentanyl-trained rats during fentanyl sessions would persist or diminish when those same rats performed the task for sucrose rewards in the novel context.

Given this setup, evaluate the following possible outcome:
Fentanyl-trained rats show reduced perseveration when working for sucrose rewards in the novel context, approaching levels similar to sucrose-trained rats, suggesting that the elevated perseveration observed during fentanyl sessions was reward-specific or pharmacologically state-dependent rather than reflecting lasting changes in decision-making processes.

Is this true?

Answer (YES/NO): NO